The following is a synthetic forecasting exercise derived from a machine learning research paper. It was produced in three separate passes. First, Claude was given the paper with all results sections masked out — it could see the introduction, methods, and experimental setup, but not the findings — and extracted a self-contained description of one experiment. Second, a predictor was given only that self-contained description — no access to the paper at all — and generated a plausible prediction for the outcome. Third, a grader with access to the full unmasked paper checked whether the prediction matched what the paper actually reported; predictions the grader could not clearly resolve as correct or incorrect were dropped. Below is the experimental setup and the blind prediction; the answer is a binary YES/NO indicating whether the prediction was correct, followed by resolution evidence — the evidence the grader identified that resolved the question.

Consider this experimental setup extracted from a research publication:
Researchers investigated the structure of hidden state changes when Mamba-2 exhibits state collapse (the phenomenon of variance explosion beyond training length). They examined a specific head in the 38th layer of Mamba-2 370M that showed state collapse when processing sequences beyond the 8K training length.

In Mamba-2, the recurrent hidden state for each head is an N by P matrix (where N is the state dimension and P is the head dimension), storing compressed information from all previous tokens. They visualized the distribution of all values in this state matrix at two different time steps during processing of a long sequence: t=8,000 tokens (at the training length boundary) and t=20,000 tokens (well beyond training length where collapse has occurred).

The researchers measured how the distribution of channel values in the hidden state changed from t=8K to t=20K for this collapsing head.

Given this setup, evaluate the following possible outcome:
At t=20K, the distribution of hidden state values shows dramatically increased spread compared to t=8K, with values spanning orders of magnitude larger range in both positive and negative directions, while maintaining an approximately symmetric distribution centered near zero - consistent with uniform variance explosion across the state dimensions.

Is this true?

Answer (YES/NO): NO